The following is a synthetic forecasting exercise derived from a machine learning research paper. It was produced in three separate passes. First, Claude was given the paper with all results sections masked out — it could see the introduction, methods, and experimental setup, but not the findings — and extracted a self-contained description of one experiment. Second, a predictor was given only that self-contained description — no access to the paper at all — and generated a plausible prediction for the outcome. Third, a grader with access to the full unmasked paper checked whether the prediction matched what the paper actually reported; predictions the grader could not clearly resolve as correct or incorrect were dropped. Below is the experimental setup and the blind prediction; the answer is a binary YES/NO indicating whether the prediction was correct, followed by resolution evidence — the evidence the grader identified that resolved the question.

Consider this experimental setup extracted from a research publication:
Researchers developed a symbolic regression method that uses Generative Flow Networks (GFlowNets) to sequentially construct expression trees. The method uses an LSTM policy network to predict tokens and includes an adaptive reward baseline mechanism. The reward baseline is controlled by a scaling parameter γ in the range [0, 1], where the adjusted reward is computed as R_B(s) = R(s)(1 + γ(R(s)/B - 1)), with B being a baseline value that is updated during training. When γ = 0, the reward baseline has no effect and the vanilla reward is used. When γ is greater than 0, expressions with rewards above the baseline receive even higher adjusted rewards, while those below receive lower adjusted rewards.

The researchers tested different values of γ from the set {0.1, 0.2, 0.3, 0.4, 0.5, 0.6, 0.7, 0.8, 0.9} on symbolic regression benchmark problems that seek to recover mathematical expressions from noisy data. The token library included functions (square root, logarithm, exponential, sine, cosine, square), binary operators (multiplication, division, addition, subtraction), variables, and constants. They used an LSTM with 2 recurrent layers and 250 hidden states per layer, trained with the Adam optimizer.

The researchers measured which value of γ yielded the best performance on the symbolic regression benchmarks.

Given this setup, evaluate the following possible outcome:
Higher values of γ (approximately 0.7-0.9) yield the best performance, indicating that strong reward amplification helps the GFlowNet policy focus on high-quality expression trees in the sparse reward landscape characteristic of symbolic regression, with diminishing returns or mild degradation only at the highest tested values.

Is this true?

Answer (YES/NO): NO